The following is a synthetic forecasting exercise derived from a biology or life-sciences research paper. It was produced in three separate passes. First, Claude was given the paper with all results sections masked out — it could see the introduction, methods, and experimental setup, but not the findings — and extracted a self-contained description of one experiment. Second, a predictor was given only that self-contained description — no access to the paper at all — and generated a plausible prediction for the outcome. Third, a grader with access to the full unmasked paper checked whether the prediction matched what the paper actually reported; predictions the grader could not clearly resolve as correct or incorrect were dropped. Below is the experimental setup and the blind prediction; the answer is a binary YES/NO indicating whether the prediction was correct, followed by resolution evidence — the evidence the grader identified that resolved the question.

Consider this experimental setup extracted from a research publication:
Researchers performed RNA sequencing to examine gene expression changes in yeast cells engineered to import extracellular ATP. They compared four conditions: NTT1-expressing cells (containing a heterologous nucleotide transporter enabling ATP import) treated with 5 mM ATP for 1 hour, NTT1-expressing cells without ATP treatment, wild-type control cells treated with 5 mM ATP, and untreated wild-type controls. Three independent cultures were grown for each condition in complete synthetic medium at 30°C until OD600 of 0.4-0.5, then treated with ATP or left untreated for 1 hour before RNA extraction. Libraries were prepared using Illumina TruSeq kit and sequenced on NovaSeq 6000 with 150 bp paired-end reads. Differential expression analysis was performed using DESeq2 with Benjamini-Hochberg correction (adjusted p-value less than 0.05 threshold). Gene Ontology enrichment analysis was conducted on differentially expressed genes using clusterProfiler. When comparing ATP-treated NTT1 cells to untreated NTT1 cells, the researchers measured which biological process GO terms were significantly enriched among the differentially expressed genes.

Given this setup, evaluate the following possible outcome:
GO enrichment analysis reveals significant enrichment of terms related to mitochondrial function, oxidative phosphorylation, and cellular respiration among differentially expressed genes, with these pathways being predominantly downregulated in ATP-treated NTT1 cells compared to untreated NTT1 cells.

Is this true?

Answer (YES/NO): YES